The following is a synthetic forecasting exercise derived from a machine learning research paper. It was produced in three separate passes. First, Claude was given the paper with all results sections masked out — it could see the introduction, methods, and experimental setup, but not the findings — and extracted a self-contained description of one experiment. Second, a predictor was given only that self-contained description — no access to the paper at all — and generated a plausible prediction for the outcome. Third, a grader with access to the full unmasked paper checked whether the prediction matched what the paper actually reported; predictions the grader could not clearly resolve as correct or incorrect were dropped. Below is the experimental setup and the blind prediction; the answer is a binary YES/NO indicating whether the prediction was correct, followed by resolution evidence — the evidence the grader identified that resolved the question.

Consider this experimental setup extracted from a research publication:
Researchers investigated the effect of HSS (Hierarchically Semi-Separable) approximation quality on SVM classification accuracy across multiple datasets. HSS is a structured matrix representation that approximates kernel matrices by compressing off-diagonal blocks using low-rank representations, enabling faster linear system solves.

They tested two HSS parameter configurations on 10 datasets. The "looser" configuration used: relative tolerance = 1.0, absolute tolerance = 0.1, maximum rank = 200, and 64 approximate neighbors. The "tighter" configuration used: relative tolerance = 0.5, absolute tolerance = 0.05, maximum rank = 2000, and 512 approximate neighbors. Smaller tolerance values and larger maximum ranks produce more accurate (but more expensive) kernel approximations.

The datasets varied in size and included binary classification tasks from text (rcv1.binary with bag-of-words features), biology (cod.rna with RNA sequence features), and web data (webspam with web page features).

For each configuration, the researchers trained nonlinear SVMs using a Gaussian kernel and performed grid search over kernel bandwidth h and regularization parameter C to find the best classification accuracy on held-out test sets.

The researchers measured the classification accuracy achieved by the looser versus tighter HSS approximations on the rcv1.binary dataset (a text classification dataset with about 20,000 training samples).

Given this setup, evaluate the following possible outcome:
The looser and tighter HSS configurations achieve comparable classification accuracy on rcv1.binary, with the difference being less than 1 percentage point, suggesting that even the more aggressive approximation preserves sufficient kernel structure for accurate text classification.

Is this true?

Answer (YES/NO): NO